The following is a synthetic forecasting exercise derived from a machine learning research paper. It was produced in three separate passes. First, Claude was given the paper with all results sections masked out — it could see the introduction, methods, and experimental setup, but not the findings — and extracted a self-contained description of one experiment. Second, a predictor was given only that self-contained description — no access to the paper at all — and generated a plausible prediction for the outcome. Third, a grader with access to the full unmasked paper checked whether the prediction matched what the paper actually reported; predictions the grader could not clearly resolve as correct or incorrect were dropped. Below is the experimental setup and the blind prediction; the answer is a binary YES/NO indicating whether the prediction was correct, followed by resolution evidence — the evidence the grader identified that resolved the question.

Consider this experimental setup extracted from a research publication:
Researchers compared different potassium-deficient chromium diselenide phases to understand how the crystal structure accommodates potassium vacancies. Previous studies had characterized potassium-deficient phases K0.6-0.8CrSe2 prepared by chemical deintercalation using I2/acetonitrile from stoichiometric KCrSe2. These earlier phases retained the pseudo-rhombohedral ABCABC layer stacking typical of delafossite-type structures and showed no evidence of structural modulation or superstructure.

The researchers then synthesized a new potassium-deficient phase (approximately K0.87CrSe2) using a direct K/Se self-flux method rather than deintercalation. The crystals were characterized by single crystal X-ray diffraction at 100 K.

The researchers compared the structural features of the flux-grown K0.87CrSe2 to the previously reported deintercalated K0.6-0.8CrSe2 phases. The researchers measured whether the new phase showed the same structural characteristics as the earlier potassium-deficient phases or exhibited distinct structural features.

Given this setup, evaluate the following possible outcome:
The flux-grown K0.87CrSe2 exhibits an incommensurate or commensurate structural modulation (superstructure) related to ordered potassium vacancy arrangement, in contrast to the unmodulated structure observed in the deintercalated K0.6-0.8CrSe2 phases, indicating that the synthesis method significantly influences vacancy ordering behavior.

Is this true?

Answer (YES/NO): YES